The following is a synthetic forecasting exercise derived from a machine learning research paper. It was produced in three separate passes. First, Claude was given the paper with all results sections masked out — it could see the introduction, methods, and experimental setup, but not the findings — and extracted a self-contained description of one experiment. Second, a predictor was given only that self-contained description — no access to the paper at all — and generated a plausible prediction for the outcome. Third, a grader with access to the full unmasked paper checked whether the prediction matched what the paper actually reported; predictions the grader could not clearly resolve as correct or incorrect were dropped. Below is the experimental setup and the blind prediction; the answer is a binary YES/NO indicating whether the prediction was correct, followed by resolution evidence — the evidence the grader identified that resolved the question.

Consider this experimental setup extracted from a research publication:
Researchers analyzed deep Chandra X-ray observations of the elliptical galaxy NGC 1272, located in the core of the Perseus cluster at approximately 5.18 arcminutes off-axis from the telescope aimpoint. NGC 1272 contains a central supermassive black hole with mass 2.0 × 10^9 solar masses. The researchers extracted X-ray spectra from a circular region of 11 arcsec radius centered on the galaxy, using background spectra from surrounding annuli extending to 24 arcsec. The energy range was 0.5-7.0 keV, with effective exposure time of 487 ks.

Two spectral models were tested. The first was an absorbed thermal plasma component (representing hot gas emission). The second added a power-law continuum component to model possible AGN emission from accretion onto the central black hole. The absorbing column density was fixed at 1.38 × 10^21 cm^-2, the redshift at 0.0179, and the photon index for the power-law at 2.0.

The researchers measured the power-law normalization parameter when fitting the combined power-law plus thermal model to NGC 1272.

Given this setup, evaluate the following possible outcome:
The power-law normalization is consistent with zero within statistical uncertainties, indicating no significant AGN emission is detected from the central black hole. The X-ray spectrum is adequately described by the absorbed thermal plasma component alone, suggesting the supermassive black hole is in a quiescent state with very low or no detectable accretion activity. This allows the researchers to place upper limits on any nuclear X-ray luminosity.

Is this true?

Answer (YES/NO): YES